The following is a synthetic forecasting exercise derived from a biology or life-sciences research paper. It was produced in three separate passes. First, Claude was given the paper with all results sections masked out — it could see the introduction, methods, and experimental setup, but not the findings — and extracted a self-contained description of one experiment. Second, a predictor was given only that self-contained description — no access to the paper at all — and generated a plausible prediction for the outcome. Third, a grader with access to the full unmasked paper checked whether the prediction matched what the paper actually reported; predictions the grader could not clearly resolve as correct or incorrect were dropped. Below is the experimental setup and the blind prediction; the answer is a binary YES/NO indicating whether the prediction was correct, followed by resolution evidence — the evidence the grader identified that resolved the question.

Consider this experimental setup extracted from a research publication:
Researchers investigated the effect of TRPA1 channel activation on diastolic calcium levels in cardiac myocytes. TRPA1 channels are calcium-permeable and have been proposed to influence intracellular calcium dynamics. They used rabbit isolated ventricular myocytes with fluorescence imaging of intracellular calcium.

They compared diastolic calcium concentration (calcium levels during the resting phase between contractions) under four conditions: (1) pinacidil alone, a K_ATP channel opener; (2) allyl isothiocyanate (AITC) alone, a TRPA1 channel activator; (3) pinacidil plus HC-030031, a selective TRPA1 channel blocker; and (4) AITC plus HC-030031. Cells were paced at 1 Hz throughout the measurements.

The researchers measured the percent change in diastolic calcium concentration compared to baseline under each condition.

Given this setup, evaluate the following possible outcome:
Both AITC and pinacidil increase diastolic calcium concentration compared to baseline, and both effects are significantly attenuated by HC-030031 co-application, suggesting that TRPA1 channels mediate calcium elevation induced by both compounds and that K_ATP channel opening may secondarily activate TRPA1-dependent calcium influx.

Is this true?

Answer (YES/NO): NO